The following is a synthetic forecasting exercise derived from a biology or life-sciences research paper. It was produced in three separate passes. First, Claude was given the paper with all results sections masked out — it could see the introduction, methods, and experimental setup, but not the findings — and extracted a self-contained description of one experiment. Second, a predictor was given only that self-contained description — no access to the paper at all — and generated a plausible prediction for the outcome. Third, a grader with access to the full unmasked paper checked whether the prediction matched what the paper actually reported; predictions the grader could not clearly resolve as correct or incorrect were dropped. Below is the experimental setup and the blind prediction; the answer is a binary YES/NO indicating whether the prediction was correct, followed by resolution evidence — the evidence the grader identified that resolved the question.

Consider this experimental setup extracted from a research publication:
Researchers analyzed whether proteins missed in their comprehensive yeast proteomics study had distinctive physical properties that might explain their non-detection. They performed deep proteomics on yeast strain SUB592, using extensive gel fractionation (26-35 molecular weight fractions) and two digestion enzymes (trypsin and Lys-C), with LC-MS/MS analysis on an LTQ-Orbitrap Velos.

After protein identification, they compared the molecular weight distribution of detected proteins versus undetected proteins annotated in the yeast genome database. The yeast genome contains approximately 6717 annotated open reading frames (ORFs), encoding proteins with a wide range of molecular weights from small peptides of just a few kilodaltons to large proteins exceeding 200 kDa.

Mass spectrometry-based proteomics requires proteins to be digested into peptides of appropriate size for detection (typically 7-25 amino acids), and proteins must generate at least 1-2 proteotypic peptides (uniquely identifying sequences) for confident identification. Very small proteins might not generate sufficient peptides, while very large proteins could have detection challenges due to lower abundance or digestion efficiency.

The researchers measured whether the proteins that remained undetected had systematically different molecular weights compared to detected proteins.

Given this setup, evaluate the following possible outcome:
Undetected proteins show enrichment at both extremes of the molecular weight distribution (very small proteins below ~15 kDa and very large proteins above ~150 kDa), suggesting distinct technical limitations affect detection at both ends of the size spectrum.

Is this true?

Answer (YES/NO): NO